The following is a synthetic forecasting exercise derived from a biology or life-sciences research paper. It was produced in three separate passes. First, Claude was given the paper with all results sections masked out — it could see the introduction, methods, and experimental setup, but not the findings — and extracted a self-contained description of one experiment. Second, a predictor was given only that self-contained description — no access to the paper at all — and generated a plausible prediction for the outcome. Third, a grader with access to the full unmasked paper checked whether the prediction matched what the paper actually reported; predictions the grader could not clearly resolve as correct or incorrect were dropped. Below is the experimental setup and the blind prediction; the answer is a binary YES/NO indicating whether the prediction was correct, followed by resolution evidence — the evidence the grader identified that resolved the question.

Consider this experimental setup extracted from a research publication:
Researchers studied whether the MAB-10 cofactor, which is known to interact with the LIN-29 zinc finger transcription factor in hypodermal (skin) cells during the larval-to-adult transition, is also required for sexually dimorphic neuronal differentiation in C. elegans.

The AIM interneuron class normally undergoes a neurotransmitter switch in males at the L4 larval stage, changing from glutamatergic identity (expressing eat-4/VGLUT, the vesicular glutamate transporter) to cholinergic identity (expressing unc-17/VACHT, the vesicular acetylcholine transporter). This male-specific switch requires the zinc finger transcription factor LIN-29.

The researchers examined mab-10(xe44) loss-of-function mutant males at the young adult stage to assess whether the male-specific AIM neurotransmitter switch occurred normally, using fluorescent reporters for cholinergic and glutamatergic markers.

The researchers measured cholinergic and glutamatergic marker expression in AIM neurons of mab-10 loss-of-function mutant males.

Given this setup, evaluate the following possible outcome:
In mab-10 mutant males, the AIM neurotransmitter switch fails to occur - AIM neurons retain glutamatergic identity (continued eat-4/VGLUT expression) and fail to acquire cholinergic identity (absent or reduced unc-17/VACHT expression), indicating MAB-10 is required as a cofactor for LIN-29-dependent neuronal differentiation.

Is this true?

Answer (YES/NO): NO